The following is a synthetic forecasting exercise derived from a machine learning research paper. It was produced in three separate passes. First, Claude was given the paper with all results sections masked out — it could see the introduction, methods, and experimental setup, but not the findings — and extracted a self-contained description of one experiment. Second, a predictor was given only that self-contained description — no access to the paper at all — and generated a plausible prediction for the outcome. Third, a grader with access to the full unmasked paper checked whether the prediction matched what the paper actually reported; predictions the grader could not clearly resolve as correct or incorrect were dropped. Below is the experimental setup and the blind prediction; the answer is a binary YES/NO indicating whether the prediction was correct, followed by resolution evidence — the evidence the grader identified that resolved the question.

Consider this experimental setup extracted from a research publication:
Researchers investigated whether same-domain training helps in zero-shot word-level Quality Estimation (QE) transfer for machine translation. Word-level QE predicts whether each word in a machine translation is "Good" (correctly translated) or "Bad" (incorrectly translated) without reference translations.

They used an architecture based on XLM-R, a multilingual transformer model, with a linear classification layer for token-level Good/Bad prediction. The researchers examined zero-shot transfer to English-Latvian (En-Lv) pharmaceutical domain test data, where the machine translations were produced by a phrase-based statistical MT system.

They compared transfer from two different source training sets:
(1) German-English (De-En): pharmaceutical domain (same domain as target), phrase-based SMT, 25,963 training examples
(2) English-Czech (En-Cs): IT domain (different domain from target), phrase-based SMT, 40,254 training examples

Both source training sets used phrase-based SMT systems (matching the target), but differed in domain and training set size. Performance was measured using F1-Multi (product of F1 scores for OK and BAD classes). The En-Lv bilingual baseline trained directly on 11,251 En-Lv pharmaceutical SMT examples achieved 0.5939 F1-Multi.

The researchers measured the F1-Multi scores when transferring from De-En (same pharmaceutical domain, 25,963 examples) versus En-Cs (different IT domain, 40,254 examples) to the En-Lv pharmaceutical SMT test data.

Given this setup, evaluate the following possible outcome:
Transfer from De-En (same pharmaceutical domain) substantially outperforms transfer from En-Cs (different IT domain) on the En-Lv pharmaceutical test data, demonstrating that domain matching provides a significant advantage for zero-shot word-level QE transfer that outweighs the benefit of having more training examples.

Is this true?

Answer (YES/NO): NO